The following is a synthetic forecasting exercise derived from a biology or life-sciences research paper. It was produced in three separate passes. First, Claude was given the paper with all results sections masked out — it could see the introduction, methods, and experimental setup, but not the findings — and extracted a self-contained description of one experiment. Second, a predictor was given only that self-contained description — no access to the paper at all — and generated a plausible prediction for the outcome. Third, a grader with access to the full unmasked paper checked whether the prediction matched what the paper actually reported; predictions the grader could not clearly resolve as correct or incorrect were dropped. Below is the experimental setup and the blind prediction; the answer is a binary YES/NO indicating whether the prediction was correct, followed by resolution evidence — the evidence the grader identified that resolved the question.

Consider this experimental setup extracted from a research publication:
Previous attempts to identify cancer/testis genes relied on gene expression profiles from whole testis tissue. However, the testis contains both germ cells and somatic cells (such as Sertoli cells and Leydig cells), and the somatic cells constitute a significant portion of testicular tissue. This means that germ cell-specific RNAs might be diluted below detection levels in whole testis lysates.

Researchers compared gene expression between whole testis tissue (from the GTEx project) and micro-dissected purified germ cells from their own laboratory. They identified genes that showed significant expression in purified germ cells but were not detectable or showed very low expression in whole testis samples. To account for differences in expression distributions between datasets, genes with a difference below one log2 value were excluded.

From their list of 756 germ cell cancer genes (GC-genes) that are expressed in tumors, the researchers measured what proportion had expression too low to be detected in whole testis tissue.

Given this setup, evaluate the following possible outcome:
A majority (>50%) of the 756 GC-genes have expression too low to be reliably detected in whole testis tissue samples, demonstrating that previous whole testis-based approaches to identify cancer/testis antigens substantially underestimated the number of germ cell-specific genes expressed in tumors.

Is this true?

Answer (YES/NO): NO